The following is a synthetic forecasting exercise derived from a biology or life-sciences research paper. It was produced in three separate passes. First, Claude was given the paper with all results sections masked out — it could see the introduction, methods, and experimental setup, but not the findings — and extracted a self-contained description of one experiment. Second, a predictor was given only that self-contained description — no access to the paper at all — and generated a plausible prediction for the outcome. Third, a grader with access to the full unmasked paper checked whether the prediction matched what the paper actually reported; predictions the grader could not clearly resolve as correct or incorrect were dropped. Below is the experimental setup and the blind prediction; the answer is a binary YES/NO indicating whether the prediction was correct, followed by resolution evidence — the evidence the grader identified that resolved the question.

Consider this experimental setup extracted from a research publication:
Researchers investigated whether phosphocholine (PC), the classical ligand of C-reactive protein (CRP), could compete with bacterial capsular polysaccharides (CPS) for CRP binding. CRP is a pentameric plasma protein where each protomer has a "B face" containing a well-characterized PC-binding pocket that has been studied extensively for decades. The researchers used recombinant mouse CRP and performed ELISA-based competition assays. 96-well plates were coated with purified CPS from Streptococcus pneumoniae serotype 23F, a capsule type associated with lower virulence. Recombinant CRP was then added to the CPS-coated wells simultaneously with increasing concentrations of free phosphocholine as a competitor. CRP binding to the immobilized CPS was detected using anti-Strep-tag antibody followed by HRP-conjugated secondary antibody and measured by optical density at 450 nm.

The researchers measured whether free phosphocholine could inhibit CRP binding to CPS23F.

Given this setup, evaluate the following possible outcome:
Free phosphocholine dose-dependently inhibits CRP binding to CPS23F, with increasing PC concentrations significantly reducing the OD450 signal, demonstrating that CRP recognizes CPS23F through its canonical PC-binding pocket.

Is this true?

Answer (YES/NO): NO